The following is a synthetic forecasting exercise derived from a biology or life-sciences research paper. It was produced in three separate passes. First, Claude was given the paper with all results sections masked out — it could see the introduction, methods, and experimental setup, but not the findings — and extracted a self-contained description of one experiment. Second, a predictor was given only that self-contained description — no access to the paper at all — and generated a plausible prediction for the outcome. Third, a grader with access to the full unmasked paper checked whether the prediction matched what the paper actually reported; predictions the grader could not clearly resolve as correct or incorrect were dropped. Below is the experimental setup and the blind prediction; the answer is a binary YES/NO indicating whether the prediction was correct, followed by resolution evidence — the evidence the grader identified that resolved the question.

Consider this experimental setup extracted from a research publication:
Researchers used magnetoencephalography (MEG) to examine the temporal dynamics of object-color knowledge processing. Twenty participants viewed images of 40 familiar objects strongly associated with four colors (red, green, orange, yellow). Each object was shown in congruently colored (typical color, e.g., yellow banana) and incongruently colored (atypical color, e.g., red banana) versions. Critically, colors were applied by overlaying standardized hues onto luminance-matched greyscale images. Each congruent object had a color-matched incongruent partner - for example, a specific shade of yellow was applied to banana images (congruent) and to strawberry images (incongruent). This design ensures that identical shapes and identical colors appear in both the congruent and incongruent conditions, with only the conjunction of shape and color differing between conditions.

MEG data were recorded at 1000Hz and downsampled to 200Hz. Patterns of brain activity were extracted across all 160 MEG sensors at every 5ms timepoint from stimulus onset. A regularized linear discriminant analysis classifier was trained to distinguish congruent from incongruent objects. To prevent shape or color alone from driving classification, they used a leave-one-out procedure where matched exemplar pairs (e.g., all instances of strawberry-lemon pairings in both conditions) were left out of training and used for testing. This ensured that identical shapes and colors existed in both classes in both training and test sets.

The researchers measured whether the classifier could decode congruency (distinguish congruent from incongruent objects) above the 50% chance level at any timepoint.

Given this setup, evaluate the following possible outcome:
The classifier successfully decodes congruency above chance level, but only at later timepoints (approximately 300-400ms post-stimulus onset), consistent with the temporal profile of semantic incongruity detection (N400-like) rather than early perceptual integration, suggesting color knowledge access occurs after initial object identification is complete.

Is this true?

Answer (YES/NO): NO